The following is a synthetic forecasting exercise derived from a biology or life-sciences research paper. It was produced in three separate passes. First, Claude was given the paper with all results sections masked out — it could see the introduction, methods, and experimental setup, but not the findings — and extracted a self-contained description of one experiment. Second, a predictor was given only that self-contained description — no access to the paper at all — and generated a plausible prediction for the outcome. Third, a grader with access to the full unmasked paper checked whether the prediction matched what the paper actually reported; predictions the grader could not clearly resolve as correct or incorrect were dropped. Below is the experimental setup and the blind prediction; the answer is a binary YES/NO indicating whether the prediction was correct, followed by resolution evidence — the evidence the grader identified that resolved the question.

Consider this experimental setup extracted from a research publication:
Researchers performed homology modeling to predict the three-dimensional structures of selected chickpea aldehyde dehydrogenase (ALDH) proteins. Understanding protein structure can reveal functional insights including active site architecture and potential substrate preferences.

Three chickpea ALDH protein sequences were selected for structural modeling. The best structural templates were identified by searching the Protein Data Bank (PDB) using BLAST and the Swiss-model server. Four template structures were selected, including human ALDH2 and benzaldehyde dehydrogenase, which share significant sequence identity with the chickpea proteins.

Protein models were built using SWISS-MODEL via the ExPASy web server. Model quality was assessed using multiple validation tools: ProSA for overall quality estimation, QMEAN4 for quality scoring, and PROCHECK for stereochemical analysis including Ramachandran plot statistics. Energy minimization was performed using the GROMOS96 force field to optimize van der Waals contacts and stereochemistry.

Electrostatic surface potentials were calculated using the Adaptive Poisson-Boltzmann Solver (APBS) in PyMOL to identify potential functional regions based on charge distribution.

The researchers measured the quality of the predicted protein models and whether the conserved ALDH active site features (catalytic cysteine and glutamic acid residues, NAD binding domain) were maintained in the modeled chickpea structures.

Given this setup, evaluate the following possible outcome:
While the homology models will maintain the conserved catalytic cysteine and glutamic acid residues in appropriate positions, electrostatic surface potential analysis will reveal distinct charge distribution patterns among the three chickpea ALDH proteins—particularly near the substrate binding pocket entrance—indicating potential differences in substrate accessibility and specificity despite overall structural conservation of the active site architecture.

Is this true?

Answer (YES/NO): NO